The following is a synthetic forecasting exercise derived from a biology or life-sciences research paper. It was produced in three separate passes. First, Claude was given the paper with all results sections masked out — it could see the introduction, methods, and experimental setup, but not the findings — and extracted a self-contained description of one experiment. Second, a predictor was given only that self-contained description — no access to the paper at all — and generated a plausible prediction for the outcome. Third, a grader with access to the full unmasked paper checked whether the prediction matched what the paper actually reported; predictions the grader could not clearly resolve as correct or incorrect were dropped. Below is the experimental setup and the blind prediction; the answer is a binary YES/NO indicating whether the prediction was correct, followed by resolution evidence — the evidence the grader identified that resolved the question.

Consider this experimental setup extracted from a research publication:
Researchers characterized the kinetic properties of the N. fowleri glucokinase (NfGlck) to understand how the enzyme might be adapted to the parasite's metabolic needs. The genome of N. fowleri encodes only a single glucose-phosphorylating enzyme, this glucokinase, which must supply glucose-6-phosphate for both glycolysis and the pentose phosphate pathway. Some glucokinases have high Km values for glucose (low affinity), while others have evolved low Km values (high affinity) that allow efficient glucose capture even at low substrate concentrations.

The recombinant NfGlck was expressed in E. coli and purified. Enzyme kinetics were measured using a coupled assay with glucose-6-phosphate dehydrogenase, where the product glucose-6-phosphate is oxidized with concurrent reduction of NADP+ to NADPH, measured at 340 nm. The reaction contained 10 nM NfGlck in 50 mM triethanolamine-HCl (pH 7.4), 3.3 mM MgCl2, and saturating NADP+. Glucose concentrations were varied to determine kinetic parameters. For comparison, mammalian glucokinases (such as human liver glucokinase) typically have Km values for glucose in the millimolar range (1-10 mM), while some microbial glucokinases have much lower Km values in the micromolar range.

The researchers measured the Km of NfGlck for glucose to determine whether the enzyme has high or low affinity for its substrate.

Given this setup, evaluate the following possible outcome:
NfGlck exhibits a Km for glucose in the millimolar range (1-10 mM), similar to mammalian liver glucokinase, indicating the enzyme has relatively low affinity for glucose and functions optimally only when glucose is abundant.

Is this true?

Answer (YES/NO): NO